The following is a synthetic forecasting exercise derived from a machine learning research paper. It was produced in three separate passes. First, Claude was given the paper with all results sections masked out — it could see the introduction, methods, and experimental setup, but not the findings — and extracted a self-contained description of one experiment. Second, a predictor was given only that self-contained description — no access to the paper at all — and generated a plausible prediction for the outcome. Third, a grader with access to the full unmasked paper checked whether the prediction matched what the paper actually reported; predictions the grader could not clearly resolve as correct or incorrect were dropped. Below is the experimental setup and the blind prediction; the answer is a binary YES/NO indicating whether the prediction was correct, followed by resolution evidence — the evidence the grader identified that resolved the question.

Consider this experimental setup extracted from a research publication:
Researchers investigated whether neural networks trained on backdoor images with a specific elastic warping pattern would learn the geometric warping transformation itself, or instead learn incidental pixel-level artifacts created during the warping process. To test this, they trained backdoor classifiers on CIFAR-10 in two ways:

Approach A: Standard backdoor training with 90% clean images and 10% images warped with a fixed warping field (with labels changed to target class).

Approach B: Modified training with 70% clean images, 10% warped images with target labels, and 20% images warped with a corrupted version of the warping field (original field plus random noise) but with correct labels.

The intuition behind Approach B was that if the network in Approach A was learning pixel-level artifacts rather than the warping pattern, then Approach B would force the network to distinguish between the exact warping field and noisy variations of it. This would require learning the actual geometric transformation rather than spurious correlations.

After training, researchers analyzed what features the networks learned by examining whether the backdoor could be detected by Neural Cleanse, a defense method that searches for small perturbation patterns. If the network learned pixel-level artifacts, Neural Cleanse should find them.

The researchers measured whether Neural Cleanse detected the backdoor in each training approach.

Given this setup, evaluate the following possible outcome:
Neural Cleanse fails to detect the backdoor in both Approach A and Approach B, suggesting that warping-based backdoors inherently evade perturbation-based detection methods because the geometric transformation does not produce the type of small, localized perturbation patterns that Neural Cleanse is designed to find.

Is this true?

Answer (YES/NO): NO